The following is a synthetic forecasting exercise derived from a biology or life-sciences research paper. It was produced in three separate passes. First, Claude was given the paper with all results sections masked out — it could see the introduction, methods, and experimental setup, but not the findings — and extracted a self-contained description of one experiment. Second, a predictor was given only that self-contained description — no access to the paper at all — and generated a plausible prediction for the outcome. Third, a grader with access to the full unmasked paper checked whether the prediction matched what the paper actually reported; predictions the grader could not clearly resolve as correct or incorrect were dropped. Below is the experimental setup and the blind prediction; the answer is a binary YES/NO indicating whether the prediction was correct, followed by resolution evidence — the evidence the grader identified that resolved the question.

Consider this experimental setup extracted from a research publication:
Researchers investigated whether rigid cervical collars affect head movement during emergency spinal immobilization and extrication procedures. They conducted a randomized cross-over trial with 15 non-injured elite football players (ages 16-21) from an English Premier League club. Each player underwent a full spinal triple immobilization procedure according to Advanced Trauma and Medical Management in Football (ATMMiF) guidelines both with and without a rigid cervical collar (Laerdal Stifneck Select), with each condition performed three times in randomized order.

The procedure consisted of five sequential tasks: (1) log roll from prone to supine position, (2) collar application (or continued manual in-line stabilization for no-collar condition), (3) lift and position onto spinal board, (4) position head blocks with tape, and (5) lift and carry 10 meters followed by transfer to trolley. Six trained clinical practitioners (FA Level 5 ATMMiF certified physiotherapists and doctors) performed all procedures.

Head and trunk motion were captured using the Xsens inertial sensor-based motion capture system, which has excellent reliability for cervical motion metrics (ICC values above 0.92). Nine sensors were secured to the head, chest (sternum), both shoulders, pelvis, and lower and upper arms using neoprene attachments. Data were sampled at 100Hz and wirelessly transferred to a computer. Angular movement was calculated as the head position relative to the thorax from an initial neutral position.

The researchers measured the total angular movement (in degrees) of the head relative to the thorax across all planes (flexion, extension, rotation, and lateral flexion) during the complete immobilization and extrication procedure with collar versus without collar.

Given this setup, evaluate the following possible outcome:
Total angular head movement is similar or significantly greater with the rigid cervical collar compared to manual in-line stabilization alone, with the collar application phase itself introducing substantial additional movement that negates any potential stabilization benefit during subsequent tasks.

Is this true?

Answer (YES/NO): NO